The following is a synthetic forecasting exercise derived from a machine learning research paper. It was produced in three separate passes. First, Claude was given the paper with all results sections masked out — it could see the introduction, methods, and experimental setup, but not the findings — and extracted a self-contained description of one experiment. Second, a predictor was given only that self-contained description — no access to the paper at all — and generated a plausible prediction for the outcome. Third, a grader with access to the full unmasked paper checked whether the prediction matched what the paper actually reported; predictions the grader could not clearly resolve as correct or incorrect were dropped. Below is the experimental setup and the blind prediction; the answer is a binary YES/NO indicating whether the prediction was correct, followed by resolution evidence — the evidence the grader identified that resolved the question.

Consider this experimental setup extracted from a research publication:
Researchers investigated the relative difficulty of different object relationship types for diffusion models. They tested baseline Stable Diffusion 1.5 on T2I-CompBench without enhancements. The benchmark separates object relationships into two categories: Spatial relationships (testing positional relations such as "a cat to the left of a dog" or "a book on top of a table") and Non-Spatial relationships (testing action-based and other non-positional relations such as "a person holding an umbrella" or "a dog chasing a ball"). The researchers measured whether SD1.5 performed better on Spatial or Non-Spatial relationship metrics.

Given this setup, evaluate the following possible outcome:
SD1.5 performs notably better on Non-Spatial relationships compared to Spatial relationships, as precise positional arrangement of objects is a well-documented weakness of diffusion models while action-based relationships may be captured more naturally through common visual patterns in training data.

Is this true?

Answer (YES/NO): YES